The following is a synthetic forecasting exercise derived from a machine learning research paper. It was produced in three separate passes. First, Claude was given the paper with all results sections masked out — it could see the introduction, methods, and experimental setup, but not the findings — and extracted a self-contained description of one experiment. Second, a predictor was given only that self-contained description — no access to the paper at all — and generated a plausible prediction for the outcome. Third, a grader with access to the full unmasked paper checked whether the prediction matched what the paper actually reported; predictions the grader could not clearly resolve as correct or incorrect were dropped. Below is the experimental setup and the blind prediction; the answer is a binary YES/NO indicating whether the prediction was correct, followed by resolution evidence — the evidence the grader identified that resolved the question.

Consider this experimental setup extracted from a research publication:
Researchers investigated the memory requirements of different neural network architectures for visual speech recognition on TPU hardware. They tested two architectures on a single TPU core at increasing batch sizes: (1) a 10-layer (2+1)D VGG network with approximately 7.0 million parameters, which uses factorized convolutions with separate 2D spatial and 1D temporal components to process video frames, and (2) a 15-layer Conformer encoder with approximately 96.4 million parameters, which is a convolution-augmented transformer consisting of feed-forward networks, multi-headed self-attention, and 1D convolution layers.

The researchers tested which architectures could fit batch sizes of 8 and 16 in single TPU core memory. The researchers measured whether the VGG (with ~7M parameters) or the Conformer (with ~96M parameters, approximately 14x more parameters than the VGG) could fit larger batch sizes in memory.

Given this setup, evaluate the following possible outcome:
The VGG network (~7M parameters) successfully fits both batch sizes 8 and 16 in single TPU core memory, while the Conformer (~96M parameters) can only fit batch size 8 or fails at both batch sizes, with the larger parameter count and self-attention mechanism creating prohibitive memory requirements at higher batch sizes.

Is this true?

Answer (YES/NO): NO